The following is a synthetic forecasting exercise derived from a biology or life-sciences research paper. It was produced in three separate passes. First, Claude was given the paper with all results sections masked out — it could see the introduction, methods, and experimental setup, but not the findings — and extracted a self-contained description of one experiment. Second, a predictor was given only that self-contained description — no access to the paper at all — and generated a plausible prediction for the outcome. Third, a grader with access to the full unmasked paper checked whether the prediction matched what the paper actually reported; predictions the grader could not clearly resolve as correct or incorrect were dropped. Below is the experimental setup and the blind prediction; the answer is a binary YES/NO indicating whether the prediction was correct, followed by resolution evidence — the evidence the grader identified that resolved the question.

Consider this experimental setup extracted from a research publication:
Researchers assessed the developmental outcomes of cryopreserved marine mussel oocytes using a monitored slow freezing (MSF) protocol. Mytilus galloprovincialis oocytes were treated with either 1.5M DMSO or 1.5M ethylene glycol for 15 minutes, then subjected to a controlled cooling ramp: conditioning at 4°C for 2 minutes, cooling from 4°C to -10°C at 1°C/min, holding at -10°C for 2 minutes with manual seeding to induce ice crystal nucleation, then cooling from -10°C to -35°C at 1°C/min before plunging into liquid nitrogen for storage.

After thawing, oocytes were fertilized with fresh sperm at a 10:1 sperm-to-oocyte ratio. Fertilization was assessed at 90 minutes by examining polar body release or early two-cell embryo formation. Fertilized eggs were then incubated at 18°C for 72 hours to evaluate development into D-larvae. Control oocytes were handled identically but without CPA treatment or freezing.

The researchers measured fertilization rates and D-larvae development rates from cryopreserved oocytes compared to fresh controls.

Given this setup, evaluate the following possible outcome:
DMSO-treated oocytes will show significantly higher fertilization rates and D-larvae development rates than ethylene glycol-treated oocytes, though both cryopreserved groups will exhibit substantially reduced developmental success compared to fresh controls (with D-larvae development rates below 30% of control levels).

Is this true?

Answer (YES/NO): NO